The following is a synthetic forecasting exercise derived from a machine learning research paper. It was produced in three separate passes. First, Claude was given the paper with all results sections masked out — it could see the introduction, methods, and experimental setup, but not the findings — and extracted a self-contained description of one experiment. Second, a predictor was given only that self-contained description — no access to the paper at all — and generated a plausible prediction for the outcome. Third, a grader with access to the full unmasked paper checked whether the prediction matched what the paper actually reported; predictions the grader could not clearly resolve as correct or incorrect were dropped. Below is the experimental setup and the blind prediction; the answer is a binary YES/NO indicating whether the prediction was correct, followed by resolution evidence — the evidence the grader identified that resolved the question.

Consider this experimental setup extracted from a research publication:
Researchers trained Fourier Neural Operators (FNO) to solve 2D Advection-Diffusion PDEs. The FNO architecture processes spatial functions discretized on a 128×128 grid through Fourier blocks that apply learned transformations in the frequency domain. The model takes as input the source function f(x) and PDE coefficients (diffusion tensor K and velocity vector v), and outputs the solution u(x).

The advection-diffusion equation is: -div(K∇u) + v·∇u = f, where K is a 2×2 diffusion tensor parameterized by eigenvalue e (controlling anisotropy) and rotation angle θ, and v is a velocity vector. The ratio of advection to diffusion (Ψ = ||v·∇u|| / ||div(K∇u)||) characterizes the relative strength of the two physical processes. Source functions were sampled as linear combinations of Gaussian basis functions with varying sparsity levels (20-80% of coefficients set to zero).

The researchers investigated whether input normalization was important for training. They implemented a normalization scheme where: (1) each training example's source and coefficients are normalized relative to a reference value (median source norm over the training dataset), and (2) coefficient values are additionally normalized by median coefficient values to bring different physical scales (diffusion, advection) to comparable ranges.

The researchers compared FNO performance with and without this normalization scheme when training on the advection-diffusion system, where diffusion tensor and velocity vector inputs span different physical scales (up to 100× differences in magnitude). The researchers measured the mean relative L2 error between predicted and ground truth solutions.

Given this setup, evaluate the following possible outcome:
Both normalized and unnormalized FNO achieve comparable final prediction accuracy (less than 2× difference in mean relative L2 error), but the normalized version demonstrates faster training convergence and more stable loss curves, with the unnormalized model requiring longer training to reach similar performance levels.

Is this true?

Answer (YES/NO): NO